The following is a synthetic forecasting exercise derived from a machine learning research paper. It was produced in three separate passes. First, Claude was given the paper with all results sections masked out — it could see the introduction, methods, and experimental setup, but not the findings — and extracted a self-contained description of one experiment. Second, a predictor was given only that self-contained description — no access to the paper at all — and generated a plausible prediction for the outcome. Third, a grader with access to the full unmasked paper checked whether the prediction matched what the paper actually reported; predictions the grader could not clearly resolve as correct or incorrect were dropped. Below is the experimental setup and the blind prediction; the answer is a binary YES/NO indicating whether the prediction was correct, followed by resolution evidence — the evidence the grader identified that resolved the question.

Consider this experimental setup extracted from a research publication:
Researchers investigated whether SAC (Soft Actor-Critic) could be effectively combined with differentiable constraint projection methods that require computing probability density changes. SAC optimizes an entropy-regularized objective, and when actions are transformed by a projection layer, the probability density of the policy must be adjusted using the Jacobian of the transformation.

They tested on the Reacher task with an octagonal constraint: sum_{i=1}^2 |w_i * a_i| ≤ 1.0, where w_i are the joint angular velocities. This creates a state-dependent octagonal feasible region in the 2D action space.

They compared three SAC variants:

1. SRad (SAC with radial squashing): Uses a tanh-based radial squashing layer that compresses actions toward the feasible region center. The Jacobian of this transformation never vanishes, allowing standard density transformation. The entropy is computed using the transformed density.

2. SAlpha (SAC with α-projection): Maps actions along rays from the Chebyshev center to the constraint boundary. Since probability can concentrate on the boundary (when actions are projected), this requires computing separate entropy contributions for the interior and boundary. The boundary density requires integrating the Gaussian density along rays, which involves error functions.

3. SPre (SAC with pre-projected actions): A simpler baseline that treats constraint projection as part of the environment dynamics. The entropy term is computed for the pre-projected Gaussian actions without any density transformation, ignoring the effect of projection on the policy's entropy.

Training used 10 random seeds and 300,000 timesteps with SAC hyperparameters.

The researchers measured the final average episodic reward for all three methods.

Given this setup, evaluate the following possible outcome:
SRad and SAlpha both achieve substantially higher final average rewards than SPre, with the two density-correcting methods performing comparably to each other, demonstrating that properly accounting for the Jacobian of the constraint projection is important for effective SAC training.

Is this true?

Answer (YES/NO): NO